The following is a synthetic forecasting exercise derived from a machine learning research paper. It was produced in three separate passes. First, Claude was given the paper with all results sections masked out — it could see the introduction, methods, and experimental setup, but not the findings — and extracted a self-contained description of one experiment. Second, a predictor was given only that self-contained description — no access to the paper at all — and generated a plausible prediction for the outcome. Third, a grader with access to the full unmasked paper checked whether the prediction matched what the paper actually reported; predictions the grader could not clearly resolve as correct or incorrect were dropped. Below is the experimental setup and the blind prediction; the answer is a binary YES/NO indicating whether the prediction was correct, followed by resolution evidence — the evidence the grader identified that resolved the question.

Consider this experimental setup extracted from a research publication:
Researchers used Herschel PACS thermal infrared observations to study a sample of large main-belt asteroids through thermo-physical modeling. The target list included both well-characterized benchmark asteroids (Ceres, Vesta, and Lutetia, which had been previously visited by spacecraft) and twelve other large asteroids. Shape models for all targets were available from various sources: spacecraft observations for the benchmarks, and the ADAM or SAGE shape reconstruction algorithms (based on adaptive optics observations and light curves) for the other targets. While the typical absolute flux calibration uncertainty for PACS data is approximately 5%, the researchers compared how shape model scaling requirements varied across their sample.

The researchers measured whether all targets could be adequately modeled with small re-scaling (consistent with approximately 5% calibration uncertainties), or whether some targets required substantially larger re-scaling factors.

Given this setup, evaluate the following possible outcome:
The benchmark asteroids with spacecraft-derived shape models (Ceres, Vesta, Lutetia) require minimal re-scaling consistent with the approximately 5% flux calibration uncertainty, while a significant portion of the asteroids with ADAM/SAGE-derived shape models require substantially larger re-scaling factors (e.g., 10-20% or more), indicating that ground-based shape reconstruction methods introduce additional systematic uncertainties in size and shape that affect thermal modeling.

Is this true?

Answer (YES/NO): NO